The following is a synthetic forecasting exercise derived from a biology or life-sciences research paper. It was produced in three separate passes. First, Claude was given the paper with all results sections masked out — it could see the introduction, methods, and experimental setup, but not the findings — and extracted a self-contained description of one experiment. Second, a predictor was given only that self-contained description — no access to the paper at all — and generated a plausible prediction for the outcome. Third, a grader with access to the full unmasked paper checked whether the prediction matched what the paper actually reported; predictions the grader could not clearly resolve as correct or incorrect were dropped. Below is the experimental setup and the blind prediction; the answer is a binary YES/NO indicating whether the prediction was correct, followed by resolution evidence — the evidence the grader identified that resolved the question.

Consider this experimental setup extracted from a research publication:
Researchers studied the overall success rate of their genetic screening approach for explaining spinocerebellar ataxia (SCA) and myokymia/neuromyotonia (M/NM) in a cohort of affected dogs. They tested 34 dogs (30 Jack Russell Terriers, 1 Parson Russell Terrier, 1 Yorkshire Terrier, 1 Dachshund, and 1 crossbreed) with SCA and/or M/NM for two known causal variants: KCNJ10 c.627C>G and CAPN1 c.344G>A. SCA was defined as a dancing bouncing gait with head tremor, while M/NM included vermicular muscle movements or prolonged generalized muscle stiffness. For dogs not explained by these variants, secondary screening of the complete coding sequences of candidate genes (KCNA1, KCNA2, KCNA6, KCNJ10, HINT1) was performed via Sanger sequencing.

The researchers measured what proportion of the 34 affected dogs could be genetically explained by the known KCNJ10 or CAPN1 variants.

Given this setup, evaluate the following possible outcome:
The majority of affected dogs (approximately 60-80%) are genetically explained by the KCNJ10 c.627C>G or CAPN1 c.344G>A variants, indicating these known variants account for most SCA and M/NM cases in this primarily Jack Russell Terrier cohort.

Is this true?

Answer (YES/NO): YES